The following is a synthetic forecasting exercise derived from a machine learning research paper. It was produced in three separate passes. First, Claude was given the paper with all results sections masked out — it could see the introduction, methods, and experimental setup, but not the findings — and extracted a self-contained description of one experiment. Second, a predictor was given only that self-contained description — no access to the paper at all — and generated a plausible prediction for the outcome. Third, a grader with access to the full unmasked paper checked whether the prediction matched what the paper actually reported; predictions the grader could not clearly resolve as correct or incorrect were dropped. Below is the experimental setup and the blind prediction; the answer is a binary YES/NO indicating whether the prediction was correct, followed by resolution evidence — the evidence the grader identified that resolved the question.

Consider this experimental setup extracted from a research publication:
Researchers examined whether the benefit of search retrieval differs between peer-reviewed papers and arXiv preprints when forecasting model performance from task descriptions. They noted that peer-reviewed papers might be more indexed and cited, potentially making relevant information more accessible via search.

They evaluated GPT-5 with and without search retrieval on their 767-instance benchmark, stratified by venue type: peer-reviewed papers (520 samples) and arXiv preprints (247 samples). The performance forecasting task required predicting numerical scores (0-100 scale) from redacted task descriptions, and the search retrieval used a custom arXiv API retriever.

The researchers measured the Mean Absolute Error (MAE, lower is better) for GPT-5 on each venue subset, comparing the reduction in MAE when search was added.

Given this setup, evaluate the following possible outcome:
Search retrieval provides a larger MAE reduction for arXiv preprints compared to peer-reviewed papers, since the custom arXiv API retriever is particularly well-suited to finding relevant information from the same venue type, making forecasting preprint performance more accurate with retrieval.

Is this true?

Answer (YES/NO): NO